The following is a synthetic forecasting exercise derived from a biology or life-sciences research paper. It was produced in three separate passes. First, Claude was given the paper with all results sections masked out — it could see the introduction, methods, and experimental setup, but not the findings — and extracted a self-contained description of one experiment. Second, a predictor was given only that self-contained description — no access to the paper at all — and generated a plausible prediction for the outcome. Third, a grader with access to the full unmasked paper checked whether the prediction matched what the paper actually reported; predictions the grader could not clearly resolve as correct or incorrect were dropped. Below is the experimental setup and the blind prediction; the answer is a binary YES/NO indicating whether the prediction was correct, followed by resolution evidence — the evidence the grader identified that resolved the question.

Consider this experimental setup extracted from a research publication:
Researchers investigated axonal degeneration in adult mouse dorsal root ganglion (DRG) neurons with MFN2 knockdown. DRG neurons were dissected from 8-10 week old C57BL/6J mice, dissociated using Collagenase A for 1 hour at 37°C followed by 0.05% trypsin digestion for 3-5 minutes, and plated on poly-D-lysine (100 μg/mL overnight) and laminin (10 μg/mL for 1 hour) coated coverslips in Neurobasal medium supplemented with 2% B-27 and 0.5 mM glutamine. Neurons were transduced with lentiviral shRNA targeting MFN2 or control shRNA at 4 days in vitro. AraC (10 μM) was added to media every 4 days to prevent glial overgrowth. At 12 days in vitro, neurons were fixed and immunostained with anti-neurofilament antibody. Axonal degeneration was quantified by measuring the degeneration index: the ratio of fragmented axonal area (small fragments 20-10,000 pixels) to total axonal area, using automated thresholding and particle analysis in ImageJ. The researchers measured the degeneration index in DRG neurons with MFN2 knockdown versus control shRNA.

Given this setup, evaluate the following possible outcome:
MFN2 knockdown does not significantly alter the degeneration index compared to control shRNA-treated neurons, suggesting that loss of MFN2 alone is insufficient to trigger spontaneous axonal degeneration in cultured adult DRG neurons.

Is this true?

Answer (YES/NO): NO